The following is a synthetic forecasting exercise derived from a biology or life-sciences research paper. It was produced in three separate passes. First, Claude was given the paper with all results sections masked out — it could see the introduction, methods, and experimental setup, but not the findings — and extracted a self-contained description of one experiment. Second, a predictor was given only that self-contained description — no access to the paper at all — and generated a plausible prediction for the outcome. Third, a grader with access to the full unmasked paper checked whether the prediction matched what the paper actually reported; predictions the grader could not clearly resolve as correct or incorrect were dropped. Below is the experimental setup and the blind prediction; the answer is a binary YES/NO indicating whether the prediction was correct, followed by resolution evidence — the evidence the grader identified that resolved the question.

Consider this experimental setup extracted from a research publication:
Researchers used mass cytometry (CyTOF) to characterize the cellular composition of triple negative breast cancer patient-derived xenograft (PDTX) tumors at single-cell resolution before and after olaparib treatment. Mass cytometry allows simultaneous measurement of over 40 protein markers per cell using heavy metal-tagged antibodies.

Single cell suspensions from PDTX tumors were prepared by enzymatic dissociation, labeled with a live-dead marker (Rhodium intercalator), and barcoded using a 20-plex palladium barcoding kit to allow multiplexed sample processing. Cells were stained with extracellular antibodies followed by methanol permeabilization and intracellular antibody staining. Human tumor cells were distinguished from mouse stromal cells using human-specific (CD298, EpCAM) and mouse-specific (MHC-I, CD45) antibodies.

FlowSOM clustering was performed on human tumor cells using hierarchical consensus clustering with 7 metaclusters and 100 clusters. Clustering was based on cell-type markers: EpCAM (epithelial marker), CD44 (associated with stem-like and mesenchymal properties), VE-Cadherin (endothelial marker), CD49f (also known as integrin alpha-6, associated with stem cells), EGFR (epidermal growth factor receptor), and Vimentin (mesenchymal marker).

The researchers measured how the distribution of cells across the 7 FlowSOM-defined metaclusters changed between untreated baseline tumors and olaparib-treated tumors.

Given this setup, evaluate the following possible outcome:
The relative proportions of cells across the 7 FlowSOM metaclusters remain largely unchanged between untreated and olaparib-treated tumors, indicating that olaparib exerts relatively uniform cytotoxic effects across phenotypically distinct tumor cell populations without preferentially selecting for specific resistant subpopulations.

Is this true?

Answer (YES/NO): NO